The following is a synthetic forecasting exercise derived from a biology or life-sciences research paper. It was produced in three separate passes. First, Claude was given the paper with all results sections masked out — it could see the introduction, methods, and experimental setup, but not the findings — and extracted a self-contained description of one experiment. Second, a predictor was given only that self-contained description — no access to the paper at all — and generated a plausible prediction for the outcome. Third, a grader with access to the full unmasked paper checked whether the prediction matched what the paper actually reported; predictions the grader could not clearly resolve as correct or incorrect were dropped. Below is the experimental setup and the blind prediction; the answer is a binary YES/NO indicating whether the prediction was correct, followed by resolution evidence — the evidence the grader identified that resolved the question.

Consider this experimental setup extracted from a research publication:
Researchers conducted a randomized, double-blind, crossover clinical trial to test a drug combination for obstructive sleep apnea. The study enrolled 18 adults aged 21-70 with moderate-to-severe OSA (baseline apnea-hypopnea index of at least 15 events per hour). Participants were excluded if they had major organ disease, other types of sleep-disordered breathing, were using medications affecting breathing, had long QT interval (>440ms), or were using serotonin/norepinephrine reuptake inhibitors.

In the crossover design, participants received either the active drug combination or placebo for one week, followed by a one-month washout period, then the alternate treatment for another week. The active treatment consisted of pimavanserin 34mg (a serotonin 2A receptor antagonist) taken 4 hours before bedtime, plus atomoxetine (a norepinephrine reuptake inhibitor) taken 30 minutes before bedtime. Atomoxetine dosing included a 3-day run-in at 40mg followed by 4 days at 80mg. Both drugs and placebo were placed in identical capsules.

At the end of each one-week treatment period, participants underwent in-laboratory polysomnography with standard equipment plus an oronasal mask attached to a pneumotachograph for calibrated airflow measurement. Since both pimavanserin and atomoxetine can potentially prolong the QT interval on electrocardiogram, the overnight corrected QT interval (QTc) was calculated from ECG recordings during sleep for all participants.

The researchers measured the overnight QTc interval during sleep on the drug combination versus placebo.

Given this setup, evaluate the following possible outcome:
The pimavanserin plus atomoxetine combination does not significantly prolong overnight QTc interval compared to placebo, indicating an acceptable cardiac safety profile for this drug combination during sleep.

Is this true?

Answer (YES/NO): YES